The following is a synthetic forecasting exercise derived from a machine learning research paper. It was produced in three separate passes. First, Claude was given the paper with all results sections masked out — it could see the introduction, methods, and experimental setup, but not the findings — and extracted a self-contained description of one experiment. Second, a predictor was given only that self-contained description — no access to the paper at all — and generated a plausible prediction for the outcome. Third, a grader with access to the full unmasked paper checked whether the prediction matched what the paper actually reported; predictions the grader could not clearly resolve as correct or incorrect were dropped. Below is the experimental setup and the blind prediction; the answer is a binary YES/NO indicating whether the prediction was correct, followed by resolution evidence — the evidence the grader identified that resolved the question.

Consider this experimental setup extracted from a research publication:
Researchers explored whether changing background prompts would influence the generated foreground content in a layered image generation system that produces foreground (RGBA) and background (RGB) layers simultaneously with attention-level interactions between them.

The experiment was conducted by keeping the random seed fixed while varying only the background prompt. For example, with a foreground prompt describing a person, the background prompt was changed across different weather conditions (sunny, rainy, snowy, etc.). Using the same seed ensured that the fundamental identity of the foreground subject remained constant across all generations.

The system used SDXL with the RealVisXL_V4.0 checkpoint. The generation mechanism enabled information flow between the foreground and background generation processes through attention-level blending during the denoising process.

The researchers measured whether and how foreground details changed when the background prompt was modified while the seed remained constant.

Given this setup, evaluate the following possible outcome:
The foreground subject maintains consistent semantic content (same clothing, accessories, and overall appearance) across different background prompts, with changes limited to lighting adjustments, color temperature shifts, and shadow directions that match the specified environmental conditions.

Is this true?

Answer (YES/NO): NO